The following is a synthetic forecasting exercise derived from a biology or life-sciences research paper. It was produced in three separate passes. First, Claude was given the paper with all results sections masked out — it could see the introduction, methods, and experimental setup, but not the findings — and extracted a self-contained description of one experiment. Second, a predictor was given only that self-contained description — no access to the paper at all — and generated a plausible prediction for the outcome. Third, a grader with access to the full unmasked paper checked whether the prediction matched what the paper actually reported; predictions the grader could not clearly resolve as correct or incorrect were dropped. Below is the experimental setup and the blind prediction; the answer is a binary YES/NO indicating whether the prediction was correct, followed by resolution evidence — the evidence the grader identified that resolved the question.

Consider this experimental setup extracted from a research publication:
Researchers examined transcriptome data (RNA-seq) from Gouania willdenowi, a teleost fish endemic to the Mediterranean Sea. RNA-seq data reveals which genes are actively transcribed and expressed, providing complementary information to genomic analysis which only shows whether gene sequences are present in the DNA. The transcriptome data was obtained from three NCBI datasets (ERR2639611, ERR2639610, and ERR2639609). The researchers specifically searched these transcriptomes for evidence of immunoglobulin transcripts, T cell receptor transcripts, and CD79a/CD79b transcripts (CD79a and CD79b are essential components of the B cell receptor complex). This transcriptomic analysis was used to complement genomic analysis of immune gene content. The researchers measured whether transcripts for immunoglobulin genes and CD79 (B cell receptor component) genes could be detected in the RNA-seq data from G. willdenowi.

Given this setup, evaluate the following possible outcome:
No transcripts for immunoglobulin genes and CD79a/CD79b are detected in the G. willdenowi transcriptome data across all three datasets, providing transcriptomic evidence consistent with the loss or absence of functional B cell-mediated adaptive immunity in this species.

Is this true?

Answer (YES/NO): YES